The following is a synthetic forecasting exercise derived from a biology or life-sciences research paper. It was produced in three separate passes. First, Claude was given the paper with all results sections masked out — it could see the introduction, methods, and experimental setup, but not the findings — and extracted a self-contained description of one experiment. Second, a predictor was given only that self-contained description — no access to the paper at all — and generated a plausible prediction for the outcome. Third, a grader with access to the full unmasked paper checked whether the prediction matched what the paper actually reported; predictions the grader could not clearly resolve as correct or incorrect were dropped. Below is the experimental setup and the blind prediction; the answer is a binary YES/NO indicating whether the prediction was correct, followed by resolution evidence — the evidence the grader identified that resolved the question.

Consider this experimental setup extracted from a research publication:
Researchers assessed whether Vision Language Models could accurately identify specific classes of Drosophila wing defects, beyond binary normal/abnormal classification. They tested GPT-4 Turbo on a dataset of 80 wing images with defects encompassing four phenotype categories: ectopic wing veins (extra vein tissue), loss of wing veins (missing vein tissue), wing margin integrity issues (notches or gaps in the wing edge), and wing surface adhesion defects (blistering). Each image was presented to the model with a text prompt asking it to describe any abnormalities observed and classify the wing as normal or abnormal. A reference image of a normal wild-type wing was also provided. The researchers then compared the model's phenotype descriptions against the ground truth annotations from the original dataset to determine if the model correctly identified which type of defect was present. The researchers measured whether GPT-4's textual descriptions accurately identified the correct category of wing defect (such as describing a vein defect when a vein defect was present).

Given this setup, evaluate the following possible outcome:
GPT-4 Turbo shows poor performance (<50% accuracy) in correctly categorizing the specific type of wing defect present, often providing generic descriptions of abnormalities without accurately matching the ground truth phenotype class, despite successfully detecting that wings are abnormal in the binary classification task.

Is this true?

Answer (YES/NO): NO